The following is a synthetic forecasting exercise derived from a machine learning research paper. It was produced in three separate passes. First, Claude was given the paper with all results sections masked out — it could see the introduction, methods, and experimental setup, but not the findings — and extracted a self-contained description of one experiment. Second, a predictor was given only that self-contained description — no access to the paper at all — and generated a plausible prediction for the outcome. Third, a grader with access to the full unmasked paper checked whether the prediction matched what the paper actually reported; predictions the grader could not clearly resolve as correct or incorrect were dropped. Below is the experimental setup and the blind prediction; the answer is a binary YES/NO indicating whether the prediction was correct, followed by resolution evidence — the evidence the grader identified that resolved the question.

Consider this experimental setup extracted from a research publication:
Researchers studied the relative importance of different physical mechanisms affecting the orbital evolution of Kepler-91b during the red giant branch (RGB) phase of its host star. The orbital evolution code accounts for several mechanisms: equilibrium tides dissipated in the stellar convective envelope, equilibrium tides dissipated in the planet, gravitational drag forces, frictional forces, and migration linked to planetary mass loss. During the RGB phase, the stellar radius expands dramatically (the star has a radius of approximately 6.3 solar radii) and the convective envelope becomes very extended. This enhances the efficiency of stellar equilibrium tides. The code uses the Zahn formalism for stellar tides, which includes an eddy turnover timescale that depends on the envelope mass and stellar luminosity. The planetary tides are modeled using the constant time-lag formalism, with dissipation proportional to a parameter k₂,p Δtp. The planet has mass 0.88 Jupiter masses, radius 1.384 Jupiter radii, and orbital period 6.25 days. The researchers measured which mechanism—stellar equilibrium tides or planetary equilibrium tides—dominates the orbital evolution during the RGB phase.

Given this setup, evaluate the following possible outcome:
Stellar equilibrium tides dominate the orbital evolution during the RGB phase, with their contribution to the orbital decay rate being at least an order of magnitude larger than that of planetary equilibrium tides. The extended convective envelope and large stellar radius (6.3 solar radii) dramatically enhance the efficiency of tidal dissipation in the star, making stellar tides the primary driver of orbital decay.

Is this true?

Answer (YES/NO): YES